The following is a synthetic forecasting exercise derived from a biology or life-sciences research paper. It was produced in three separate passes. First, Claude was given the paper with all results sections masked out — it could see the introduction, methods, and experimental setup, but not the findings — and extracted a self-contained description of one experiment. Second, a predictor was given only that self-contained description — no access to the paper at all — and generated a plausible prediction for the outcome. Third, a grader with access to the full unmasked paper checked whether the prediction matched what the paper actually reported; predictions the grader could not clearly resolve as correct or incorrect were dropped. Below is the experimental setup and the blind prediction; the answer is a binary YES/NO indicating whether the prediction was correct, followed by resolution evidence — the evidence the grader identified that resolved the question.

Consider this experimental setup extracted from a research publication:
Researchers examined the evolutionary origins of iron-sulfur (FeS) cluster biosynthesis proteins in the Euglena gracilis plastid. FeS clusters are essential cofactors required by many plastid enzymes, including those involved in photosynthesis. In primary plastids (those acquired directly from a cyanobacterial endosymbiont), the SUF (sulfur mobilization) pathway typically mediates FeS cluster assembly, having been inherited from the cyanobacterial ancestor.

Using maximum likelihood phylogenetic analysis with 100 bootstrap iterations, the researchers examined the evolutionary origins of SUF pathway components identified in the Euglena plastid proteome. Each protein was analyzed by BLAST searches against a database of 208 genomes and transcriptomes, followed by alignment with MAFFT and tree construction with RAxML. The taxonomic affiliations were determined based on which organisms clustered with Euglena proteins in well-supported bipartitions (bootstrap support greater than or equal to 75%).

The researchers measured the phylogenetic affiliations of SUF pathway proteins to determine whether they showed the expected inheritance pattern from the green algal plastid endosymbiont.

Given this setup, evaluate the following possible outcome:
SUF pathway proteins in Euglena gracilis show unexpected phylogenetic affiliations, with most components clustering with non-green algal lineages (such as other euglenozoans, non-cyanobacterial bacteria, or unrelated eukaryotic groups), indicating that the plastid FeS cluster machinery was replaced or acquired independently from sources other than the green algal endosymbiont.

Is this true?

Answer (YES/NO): NO